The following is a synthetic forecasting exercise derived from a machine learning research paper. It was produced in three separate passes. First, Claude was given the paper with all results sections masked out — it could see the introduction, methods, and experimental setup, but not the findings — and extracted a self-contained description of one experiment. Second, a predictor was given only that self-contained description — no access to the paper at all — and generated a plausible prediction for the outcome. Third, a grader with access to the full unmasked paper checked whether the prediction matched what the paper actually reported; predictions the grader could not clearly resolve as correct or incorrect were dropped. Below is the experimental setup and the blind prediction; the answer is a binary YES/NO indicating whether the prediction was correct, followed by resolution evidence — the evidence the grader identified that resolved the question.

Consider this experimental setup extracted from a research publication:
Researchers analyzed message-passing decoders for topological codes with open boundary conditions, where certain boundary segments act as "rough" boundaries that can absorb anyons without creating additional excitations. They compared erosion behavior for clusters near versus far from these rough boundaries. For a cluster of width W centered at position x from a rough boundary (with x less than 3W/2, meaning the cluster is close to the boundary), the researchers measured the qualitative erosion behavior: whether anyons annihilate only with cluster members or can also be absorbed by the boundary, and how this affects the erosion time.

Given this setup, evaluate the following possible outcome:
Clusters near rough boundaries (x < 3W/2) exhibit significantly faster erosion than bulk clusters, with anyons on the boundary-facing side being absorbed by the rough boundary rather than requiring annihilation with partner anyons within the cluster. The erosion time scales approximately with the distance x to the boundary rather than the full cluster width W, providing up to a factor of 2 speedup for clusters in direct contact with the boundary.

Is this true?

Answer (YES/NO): NO